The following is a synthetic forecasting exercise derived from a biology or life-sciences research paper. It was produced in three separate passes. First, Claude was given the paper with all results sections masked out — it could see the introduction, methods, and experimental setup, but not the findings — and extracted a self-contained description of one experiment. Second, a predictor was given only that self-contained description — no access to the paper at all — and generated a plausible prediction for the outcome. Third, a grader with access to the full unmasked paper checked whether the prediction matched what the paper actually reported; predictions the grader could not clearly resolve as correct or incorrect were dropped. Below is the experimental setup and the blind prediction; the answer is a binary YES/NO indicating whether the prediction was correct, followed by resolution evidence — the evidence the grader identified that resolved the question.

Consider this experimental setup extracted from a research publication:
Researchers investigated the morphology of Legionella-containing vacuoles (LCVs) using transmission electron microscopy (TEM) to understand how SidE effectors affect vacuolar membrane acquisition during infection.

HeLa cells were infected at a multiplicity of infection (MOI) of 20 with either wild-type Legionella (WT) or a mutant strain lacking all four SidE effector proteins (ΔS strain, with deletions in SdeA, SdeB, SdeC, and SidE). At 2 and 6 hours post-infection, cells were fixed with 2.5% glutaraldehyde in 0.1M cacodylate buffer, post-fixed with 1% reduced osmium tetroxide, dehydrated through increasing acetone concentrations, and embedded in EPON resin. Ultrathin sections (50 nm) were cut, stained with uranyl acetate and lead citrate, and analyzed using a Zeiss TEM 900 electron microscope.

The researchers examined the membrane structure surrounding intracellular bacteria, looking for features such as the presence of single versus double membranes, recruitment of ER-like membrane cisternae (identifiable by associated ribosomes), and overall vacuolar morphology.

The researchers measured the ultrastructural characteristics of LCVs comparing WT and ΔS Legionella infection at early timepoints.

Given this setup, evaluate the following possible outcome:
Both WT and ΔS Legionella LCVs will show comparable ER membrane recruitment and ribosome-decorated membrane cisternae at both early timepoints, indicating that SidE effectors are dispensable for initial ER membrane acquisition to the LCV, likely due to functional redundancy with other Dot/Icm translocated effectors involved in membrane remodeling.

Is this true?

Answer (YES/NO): NO